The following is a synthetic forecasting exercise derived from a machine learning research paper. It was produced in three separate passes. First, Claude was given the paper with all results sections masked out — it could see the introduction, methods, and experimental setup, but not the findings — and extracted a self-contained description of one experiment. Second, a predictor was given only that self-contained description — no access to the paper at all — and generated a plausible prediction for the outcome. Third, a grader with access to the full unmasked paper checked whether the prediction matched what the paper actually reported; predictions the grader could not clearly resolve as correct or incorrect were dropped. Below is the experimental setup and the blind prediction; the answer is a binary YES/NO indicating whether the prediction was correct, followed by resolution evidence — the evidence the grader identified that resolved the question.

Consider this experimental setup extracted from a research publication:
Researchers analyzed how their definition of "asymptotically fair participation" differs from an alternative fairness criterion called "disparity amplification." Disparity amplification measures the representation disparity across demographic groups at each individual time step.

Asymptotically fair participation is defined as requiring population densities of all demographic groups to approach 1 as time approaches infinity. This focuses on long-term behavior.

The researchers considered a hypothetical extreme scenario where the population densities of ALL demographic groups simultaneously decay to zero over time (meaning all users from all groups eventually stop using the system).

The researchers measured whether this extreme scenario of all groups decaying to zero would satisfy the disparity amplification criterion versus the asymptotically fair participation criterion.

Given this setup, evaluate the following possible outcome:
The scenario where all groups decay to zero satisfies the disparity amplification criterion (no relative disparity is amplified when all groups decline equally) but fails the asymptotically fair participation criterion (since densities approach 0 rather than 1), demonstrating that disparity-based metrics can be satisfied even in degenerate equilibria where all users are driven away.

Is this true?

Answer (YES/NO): YES